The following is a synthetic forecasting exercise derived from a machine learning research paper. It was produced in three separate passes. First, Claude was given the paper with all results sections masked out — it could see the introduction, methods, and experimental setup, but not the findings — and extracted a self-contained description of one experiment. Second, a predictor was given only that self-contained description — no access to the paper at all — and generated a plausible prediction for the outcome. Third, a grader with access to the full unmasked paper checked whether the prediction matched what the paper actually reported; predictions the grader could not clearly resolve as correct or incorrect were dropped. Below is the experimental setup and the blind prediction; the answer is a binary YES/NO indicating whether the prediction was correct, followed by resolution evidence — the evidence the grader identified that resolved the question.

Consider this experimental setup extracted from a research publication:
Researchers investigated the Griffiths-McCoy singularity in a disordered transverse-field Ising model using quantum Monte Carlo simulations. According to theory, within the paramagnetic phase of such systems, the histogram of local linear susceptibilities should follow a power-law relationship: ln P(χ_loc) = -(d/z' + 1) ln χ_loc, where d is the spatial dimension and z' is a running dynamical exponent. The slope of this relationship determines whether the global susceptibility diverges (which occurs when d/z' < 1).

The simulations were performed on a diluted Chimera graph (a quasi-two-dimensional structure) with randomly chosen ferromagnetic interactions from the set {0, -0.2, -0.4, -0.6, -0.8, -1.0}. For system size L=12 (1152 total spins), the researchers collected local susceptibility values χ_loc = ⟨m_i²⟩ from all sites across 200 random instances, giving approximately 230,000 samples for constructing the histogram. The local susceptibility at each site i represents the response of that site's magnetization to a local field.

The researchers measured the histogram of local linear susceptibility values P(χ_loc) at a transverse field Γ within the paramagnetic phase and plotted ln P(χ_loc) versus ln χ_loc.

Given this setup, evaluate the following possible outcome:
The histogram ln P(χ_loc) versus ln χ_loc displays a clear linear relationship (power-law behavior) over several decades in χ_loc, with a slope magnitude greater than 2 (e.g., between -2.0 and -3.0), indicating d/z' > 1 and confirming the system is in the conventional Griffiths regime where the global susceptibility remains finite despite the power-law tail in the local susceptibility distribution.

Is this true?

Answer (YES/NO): NO